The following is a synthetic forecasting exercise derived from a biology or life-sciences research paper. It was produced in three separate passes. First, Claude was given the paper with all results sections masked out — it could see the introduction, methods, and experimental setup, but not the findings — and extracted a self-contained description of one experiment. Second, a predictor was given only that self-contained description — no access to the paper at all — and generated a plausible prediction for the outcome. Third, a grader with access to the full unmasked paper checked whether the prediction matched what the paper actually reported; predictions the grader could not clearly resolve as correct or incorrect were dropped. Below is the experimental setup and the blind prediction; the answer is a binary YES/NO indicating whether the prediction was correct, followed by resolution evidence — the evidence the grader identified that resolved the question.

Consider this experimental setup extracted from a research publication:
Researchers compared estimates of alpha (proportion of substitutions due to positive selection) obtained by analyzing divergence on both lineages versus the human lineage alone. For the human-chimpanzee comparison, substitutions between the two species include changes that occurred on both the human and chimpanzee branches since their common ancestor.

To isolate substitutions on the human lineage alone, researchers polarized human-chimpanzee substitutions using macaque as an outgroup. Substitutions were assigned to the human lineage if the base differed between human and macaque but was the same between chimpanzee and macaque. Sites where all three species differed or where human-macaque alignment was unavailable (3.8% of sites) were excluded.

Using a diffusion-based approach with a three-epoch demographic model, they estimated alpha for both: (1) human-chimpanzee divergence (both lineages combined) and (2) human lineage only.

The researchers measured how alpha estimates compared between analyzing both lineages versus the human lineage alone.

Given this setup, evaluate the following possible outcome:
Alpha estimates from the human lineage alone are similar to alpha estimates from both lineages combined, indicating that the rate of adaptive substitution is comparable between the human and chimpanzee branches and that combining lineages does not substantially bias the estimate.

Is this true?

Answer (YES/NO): NO